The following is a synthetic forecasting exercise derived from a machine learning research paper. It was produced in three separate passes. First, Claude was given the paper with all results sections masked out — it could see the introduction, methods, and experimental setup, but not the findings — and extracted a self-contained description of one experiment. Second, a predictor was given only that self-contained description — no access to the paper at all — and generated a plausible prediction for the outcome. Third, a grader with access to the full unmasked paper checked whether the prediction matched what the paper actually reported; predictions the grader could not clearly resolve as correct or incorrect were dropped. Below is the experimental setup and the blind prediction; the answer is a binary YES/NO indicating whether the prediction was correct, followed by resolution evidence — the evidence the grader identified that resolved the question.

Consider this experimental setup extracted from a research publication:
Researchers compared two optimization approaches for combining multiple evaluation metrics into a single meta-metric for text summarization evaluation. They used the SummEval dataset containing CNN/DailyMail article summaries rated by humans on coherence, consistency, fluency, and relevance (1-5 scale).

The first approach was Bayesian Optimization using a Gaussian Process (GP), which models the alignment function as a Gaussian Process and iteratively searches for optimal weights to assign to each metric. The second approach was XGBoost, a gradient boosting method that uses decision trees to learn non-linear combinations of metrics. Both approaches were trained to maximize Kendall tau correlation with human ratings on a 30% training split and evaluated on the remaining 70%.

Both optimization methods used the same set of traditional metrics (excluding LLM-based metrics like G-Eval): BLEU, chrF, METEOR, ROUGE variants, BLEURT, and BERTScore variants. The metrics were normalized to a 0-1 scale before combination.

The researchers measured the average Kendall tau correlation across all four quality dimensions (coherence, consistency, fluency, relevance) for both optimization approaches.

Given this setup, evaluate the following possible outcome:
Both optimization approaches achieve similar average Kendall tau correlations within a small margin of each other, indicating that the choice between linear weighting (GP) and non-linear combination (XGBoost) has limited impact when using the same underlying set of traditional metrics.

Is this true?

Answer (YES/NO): NO